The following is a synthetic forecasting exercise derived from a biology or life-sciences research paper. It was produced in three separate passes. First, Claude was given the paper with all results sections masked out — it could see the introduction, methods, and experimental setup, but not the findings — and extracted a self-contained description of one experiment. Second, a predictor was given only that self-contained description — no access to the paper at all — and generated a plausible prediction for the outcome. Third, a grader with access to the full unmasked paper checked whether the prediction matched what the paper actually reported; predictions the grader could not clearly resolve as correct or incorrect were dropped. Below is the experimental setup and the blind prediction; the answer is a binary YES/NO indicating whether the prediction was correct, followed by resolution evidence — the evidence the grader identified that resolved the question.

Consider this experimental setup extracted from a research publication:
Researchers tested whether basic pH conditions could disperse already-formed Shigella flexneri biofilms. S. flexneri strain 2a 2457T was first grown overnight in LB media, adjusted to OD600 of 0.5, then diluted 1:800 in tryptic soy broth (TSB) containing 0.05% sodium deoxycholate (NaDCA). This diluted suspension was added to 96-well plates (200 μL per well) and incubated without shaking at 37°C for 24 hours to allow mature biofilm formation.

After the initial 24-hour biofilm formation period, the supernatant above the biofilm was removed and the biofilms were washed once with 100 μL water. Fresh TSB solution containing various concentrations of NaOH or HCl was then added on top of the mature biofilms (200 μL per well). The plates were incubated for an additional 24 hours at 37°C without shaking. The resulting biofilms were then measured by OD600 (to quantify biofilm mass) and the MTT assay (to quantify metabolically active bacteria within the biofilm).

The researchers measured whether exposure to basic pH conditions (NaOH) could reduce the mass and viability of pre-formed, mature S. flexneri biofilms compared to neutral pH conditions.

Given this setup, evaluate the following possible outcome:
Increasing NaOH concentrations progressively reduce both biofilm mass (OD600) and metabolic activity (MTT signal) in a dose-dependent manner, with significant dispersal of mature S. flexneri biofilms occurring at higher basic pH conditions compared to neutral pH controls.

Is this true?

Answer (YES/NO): NO